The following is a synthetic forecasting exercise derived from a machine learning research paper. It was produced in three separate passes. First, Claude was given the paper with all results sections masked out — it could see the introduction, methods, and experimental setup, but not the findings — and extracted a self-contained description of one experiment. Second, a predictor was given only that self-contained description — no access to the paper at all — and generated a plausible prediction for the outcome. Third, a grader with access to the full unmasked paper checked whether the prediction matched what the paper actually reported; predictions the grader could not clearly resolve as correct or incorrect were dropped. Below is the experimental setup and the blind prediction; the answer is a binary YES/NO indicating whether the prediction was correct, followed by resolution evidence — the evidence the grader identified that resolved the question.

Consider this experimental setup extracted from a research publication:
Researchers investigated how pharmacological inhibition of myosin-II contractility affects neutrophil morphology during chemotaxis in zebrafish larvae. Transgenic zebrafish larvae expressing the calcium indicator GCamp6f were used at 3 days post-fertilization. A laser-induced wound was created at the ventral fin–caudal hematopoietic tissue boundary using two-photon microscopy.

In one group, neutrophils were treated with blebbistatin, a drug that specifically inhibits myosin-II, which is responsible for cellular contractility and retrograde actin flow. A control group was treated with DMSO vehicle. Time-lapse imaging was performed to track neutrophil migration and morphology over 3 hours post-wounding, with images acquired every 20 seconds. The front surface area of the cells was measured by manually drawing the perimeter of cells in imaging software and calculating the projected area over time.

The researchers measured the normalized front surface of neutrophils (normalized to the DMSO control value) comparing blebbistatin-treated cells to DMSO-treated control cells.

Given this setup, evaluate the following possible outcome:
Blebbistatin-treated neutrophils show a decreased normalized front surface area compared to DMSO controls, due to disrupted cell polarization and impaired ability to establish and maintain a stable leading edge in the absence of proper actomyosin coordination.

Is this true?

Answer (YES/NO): NO